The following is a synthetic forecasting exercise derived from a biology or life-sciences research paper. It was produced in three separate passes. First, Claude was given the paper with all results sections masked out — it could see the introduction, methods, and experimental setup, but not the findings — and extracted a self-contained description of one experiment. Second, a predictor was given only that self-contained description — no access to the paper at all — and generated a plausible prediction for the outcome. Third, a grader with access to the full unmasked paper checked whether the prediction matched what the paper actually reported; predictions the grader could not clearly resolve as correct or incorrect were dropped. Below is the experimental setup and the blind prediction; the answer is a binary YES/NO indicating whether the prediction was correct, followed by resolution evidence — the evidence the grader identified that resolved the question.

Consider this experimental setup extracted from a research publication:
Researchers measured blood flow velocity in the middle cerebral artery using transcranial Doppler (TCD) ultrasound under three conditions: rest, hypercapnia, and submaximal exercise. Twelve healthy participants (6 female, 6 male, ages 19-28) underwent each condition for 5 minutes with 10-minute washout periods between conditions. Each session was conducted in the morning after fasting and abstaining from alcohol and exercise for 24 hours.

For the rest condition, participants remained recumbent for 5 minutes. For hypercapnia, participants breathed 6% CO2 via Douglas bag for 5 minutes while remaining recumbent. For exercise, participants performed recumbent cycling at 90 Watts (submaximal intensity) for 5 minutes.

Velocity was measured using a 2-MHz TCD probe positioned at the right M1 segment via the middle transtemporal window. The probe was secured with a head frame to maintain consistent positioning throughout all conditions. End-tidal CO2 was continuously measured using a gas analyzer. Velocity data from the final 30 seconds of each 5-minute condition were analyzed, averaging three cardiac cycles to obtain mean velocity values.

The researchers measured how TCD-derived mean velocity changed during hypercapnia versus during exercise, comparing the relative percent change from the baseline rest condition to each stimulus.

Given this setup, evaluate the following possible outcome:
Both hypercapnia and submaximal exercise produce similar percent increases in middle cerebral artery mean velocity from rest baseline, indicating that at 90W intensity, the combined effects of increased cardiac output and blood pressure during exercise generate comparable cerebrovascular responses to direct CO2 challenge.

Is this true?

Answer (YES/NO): NO